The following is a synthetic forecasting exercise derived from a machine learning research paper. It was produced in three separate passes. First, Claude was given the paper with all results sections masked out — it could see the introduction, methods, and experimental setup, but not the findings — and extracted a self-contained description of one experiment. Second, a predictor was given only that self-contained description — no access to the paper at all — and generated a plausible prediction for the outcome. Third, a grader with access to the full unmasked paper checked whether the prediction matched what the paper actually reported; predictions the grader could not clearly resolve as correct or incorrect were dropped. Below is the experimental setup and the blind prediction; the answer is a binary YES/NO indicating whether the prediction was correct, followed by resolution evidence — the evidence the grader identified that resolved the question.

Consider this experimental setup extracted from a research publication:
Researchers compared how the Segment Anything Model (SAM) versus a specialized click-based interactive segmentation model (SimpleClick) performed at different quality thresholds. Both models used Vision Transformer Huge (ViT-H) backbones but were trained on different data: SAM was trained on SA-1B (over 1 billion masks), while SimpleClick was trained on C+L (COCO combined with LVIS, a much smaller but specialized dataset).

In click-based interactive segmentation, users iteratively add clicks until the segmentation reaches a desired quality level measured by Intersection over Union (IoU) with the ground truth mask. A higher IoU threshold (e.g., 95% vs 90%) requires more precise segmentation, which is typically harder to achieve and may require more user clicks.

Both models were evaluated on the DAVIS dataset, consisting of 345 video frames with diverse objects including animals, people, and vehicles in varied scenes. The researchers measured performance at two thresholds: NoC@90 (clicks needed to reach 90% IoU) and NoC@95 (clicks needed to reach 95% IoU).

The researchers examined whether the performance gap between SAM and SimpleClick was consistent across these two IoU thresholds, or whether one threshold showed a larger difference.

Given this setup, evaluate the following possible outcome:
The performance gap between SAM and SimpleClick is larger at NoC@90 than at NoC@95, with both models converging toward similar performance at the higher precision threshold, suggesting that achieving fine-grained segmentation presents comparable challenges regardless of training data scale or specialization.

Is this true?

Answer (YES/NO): NO